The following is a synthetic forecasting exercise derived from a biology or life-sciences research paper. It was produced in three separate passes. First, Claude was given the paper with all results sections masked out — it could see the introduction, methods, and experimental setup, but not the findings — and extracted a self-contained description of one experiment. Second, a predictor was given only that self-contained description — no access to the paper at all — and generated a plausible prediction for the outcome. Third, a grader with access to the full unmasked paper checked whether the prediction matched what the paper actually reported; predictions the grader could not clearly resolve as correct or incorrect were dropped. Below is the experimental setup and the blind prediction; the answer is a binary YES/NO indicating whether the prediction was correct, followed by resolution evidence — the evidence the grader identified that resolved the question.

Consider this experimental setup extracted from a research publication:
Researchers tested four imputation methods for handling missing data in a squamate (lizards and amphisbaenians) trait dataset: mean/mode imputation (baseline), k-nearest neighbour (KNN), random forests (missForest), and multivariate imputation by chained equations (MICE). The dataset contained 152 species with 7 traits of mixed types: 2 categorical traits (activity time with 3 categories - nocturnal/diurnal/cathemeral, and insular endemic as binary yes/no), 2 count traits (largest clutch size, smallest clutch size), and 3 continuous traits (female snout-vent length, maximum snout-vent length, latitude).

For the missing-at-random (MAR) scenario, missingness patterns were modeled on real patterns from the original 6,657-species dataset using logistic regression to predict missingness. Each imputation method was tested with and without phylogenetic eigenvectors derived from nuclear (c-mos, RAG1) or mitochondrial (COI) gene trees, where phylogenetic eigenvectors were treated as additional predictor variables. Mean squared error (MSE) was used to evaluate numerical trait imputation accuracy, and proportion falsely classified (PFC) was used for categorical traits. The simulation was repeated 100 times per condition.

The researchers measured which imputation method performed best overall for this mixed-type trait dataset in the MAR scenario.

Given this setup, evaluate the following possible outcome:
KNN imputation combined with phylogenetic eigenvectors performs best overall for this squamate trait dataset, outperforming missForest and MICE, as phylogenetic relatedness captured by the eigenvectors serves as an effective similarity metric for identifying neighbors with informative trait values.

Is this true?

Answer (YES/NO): NO